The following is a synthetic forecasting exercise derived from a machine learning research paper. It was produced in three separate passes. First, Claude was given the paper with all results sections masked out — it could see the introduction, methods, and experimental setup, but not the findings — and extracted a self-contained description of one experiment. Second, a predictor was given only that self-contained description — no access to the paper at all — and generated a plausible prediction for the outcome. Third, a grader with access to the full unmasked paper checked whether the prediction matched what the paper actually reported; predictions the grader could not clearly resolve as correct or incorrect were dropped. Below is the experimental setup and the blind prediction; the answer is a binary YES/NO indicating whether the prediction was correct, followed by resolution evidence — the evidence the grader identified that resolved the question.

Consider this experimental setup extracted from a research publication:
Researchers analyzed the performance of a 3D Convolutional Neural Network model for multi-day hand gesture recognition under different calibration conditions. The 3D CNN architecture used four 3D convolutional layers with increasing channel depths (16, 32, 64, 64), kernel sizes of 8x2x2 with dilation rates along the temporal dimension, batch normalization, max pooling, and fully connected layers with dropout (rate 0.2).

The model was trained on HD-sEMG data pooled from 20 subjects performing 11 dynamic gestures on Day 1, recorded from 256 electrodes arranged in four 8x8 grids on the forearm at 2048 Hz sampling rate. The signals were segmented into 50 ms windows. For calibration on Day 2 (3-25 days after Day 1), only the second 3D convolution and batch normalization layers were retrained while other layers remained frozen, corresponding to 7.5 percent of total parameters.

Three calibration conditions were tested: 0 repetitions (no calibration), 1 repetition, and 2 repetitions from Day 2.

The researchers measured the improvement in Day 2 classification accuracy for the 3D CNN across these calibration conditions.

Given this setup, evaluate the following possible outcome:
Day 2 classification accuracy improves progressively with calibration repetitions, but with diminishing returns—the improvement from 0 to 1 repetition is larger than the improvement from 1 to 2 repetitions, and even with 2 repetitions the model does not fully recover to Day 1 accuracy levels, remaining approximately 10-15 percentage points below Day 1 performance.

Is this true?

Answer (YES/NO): YES